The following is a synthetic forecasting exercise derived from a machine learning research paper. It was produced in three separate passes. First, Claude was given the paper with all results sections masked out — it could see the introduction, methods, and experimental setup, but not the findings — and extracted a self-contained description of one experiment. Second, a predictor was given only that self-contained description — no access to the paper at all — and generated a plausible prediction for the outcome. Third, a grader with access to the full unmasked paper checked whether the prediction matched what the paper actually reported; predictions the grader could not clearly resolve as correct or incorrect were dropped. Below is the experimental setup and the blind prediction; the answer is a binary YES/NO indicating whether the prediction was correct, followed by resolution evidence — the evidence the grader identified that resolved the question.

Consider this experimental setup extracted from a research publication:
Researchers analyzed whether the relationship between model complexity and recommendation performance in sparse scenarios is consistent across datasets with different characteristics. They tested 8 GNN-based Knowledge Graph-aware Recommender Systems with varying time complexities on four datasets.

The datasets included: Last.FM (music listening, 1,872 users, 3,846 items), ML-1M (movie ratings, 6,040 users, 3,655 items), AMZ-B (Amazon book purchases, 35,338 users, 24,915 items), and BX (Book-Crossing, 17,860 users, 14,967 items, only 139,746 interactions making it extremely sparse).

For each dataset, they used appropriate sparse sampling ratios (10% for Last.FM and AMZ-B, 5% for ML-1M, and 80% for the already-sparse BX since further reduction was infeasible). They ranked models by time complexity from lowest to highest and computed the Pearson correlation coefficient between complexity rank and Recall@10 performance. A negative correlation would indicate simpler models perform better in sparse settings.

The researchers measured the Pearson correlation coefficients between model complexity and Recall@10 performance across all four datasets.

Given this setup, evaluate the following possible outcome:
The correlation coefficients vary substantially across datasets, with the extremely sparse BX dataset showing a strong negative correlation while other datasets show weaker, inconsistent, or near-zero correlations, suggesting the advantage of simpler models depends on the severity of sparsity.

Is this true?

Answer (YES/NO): NO